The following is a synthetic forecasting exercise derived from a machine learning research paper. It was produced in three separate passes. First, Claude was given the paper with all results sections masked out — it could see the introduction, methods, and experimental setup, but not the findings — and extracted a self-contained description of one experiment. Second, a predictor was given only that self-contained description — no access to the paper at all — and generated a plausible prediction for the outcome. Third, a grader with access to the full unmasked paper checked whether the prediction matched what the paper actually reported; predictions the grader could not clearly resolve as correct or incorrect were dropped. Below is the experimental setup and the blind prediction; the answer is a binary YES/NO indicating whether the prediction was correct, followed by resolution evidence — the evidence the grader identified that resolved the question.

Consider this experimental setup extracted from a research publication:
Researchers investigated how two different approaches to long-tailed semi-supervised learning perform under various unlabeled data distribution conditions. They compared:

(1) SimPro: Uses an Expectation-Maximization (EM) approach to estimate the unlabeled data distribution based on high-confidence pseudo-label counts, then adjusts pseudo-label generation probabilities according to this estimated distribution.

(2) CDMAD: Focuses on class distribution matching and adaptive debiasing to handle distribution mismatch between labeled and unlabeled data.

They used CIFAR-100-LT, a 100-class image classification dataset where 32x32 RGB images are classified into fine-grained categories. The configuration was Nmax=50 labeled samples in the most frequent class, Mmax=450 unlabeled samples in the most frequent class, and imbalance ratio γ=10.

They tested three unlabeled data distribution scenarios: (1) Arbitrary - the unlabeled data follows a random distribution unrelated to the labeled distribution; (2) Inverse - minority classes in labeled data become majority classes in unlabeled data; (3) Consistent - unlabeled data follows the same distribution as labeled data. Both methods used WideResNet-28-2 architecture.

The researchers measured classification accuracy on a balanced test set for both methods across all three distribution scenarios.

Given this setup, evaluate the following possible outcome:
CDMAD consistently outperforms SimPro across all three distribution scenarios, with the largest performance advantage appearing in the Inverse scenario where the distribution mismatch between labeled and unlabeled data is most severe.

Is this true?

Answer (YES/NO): NO